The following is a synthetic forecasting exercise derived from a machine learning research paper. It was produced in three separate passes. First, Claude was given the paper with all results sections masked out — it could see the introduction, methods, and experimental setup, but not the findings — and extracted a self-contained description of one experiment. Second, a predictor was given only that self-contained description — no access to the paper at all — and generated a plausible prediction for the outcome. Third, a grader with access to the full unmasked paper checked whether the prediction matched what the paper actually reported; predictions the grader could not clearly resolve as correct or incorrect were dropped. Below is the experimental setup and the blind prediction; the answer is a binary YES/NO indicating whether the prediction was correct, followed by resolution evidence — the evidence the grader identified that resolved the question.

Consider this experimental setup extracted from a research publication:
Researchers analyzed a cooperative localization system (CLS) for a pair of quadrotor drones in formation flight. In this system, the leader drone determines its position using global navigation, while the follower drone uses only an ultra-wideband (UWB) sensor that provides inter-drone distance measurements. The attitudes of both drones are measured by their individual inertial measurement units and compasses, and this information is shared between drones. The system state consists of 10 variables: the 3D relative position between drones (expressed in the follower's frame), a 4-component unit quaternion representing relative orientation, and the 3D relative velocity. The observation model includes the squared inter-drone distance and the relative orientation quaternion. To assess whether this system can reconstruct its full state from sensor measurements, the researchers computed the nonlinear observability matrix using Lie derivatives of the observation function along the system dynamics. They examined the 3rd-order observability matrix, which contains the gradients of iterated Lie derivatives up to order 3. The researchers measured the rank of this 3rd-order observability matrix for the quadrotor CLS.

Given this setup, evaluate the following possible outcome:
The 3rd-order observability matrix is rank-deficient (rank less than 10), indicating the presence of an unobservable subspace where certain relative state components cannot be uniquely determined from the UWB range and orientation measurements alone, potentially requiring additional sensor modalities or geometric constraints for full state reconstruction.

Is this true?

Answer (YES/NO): NO